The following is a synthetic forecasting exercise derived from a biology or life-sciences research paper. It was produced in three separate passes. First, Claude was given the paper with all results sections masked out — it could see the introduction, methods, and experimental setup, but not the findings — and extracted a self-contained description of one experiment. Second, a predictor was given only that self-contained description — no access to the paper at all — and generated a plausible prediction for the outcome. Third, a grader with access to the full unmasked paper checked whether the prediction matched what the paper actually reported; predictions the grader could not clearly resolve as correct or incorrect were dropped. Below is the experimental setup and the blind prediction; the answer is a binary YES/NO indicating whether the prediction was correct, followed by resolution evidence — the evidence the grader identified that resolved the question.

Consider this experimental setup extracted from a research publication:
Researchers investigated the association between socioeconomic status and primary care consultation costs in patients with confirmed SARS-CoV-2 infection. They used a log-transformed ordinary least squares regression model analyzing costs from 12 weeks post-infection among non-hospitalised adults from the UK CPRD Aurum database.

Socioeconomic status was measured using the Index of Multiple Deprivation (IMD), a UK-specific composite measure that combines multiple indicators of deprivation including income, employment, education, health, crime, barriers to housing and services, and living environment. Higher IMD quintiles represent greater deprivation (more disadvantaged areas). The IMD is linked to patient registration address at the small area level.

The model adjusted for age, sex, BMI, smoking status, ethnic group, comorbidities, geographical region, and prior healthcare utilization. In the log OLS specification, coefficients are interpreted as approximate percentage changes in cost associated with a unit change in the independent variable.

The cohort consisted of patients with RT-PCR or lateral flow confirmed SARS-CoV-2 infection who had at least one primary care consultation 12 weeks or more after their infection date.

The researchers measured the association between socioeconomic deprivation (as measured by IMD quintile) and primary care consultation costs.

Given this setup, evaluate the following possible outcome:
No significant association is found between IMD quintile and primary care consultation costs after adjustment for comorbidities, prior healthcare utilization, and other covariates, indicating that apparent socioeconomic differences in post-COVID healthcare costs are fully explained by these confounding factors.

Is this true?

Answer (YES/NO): NO